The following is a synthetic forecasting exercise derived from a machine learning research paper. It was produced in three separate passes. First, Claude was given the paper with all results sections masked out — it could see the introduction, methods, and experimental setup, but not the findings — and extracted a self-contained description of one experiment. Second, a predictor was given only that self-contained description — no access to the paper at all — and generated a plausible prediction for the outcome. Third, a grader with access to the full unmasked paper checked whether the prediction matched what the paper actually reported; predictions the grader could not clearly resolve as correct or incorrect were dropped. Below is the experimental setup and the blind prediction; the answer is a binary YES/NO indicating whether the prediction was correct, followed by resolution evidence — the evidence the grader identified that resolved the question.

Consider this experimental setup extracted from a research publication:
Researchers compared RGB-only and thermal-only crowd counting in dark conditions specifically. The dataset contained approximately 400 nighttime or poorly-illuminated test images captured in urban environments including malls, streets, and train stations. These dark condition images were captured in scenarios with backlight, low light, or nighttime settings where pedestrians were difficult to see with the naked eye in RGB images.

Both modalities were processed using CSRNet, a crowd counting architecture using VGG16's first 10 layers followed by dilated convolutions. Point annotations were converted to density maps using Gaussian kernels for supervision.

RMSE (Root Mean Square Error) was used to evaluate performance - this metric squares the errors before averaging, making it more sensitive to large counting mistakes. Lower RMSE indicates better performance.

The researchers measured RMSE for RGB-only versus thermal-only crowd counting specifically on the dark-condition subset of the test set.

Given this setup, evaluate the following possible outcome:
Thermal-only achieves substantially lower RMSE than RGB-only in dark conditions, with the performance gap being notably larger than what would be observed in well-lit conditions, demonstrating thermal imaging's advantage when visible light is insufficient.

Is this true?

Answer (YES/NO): YES